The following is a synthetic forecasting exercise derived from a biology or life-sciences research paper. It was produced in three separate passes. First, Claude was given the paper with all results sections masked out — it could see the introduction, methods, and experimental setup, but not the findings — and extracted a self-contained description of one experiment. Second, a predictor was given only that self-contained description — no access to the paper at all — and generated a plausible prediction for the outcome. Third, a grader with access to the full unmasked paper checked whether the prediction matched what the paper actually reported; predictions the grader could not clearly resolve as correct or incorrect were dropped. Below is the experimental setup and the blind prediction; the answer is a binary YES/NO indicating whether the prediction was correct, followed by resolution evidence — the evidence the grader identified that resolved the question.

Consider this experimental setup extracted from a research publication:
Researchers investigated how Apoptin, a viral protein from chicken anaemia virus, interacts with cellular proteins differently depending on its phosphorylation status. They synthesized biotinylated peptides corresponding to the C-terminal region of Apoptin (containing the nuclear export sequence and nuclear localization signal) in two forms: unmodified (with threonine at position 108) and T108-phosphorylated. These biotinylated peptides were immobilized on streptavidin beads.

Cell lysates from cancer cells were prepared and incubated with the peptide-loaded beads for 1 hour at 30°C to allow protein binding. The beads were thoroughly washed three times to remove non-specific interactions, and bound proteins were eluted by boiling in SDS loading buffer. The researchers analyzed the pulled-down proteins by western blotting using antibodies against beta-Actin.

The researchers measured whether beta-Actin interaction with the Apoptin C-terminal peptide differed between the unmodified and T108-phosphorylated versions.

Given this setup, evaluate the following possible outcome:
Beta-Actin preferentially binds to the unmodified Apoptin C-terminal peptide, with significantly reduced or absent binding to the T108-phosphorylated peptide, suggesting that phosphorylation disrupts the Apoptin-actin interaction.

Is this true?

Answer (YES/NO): NO